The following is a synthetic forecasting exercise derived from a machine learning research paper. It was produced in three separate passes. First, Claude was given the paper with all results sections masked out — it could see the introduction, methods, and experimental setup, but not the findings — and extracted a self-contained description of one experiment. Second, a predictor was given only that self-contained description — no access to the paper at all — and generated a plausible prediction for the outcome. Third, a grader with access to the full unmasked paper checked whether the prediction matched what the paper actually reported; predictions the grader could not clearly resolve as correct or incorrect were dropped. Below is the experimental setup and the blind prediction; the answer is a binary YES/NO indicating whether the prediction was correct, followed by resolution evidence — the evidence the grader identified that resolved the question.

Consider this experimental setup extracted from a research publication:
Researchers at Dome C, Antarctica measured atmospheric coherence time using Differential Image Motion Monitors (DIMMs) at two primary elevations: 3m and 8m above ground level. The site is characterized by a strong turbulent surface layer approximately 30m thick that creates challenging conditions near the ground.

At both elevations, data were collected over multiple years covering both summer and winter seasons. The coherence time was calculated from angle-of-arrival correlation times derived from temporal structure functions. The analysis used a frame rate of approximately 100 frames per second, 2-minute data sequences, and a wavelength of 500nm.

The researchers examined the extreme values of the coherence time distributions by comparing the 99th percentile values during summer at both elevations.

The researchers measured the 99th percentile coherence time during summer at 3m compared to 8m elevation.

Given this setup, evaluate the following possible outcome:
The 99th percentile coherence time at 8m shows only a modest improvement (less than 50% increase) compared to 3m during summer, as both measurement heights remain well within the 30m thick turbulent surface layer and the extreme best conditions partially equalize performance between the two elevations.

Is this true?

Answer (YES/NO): YES